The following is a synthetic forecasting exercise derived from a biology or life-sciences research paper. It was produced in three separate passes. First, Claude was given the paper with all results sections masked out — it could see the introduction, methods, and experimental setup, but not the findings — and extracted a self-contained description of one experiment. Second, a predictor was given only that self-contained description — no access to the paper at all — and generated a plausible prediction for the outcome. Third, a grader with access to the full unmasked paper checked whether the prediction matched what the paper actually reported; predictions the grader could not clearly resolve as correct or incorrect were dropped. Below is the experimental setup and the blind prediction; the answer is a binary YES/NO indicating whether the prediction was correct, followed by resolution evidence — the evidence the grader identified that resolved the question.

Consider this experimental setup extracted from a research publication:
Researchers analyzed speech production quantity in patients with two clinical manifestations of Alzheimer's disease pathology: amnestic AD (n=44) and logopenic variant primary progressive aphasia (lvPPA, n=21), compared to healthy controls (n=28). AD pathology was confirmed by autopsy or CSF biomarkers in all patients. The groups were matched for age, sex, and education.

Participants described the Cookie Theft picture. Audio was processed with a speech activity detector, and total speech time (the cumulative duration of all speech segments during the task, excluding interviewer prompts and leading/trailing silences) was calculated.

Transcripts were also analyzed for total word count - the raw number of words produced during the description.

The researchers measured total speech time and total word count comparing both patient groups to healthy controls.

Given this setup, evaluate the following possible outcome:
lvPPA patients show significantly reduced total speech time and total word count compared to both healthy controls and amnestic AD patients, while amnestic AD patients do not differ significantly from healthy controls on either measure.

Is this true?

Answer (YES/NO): NO